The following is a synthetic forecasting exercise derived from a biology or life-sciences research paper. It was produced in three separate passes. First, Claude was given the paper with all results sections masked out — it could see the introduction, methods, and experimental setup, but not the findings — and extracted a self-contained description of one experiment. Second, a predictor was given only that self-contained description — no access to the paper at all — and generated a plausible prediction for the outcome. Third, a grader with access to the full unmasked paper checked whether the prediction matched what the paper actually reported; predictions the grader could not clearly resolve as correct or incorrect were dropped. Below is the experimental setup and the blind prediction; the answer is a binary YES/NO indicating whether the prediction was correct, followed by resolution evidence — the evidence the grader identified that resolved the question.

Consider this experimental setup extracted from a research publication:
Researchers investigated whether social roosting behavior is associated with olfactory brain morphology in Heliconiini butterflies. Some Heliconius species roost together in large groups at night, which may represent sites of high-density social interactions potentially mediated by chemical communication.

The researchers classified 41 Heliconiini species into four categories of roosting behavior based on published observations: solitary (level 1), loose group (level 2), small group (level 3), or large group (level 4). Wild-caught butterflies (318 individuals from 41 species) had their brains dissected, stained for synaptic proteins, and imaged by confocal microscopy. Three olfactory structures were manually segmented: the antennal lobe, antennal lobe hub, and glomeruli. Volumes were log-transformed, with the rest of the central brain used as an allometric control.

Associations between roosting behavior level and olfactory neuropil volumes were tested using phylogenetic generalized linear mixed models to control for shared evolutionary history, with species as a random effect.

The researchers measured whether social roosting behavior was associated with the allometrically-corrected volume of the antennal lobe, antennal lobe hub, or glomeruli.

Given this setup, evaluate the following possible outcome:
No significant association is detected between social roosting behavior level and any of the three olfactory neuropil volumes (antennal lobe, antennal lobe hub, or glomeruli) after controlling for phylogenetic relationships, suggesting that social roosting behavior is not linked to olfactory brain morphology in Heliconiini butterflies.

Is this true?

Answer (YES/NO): YES